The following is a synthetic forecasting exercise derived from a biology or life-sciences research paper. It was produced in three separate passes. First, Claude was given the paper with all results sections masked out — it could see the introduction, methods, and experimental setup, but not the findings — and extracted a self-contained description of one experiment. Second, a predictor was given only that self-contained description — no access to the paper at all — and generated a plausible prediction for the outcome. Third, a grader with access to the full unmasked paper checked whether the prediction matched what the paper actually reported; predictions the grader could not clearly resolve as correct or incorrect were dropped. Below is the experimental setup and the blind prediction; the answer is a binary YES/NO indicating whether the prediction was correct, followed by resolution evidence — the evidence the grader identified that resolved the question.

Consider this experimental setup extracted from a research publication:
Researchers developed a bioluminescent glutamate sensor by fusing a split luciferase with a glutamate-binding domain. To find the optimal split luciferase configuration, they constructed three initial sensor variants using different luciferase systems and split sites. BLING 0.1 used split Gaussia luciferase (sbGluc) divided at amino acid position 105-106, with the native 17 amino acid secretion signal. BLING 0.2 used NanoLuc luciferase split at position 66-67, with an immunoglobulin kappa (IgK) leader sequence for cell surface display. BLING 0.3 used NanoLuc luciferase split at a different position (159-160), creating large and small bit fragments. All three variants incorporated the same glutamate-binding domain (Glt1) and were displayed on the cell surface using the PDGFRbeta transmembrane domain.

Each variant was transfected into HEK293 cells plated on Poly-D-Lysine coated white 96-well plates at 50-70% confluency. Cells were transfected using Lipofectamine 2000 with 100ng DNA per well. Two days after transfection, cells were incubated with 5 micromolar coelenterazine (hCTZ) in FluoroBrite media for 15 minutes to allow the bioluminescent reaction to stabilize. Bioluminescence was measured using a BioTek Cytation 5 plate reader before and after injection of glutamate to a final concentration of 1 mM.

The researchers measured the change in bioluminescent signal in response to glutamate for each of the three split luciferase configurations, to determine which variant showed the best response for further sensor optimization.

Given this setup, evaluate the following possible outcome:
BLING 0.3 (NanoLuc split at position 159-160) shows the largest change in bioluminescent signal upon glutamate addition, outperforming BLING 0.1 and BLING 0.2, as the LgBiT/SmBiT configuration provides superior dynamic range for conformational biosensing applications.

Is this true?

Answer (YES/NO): NO